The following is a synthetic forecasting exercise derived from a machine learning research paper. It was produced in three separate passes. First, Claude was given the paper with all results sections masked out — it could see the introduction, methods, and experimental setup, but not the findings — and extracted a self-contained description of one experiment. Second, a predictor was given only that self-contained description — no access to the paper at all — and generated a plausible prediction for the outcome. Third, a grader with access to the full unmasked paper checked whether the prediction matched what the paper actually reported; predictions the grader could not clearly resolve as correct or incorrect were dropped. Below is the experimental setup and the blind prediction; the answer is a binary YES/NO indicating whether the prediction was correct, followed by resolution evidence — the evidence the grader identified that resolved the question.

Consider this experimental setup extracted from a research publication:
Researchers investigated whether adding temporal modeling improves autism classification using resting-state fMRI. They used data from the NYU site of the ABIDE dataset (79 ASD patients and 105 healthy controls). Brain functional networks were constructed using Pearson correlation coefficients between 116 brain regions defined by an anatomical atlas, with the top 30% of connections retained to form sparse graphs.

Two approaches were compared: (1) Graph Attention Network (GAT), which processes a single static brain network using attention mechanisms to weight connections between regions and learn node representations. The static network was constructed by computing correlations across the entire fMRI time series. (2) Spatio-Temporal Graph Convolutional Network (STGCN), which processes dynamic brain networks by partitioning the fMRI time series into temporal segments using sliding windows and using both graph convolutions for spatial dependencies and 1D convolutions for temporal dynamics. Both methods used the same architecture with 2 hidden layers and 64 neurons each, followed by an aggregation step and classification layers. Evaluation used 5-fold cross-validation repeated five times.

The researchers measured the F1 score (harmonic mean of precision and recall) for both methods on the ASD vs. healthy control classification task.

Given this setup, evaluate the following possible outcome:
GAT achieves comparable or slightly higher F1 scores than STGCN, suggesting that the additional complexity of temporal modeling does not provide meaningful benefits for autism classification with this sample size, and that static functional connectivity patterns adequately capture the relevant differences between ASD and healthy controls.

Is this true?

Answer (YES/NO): NO